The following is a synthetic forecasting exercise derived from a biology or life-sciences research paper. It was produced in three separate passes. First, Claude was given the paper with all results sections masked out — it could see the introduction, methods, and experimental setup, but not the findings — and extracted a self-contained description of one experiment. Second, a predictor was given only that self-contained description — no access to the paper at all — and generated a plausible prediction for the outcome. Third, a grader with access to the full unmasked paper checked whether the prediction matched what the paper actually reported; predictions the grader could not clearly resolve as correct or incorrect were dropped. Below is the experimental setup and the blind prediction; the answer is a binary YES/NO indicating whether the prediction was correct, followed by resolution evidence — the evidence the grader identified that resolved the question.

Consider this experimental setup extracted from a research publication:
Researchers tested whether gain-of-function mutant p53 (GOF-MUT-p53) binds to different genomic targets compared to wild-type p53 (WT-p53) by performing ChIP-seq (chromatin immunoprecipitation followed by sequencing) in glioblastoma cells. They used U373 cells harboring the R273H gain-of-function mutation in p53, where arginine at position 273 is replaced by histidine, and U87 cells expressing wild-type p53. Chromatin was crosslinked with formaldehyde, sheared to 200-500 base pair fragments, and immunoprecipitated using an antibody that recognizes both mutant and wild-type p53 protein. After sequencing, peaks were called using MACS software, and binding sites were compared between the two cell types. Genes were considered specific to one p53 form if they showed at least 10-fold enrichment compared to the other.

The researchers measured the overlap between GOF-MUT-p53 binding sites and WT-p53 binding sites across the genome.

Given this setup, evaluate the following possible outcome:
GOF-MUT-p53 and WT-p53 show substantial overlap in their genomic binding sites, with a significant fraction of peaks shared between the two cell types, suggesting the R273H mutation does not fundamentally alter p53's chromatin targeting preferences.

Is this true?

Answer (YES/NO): NO